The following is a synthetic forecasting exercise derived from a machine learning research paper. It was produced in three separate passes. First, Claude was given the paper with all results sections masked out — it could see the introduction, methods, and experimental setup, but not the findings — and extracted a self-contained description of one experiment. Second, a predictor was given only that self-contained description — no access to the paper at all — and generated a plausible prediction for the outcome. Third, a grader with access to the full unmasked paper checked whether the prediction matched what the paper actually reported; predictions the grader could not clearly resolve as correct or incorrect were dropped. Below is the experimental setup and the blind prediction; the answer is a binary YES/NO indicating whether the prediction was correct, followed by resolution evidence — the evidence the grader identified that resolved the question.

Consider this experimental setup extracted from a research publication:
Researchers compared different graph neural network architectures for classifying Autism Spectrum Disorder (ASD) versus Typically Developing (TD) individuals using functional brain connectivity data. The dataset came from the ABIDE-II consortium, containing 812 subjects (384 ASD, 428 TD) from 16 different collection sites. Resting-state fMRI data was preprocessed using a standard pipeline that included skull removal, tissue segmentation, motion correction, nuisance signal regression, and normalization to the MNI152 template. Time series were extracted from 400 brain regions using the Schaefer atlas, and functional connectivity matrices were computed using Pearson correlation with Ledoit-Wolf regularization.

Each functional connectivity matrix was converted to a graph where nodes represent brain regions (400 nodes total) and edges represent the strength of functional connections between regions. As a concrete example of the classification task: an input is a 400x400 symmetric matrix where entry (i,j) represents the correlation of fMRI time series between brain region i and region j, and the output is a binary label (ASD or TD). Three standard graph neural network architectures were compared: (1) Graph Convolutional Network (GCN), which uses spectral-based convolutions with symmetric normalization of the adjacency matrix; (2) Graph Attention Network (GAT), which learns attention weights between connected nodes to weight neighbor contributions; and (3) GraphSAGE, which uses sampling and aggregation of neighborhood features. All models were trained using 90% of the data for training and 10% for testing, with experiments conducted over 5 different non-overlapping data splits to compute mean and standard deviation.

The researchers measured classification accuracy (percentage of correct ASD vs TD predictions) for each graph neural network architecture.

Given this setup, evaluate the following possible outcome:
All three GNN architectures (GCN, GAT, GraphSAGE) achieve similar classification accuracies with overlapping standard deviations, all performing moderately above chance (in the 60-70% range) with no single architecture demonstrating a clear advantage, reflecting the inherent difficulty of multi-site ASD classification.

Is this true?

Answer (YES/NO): NO